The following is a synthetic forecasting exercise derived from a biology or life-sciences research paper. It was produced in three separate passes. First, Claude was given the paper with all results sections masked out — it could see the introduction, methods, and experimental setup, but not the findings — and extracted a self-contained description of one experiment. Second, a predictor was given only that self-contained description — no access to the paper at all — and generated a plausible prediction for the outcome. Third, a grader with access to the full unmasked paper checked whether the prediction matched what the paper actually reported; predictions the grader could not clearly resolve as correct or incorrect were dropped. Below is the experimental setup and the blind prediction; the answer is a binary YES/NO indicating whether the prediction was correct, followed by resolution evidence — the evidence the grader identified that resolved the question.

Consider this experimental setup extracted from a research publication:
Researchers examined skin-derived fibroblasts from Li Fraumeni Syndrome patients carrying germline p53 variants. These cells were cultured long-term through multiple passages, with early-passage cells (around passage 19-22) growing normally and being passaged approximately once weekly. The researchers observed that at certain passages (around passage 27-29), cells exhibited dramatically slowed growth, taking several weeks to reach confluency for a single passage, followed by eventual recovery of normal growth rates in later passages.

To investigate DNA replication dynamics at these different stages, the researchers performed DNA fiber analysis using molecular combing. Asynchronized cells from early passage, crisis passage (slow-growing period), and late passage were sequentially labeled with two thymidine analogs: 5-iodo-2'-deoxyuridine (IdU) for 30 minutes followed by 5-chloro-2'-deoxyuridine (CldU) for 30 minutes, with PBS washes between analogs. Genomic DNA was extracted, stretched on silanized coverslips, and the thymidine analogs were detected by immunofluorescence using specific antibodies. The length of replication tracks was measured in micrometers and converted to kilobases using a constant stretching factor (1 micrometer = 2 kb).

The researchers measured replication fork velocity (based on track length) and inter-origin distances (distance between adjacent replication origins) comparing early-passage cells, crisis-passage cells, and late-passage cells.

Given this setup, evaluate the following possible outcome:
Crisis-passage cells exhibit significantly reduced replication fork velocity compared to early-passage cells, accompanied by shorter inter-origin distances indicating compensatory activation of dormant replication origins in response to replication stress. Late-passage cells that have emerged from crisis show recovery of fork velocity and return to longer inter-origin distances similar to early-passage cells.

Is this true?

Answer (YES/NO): YES